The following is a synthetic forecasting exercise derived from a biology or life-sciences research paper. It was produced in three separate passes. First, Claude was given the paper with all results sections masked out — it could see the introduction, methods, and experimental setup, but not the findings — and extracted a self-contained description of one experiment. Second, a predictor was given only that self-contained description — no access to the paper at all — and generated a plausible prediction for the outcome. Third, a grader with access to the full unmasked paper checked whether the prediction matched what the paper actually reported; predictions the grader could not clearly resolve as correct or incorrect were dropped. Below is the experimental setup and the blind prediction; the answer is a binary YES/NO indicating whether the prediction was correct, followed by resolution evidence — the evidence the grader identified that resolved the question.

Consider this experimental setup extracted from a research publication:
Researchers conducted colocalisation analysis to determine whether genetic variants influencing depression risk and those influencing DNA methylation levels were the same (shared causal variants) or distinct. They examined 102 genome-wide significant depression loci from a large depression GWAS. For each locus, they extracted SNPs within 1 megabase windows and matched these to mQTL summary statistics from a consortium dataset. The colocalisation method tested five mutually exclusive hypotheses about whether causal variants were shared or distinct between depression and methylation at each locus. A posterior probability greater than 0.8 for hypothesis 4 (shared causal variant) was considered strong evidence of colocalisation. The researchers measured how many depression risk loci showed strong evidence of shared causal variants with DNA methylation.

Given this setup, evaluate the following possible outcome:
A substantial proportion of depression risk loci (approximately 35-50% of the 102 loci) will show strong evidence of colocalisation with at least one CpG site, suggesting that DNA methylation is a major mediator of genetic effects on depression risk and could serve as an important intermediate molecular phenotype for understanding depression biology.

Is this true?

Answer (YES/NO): NO